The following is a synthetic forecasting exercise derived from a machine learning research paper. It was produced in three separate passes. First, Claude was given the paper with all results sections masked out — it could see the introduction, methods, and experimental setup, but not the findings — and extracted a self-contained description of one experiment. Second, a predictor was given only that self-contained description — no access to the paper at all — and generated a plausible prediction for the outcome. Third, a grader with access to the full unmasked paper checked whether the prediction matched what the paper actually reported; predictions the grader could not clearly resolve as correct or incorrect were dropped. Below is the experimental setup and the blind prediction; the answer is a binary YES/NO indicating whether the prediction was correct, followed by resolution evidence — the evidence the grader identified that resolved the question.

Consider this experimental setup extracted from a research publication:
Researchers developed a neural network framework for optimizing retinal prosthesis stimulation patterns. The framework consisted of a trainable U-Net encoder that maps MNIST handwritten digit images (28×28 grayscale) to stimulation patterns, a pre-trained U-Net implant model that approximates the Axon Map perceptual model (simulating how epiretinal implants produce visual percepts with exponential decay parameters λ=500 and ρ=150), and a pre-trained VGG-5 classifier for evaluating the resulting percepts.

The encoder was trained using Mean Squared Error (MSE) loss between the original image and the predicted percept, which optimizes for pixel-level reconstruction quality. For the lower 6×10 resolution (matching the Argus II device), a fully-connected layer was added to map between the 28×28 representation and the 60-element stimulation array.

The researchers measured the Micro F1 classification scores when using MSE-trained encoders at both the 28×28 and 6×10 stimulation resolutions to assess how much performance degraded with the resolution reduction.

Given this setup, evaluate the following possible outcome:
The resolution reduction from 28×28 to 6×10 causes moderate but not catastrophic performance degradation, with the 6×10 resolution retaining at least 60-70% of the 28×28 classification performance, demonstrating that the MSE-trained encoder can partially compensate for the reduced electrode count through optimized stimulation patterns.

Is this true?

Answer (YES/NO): YES